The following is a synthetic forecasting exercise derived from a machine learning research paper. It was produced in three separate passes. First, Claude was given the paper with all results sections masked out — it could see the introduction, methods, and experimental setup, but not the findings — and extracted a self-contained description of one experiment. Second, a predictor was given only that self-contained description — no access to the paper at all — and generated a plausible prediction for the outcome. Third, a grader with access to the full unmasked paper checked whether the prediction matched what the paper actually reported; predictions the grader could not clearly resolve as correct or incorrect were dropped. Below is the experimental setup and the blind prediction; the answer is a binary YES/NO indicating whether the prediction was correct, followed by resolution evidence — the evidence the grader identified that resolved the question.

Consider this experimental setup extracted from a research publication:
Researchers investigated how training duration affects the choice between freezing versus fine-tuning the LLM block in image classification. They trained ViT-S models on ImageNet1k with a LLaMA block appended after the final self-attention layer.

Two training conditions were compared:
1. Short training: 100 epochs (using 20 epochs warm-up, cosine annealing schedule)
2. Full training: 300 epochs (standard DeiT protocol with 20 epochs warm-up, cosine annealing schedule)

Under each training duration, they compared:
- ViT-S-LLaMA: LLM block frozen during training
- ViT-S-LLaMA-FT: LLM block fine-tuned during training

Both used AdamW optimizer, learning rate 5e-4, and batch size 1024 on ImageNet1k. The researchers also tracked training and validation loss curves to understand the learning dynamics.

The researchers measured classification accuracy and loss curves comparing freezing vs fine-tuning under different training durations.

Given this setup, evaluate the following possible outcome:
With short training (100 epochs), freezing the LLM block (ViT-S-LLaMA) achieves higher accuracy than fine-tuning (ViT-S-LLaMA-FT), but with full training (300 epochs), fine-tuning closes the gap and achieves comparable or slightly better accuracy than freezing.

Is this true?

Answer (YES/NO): NO